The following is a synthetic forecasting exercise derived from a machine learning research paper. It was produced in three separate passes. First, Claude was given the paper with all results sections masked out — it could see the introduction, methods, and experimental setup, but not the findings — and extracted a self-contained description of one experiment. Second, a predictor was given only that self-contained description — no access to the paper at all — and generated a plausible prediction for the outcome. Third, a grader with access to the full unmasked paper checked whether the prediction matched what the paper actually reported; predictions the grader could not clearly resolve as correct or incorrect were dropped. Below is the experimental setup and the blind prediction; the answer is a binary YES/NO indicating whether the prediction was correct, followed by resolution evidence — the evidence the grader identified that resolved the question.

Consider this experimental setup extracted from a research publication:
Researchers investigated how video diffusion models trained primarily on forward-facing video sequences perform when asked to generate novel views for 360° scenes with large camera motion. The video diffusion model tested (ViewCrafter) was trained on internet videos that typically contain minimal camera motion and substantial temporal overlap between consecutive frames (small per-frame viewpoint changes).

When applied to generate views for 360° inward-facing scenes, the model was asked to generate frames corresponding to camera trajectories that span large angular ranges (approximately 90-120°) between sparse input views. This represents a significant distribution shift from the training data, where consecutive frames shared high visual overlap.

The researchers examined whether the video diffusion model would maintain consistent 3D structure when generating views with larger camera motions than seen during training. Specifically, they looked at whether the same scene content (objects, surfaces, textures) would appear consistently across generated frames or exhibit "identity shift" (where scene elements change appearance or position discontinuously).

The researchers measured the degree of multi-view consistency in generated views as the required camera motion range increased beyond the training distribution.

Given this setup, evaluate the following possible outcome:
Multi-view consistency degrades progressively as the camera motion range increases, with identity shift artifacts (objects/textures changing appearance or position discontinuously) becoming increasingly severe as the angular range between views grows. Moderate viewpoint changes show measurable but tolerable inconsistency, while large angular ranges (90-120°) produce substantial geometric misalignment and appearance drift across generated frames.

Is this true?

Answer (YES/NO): YES